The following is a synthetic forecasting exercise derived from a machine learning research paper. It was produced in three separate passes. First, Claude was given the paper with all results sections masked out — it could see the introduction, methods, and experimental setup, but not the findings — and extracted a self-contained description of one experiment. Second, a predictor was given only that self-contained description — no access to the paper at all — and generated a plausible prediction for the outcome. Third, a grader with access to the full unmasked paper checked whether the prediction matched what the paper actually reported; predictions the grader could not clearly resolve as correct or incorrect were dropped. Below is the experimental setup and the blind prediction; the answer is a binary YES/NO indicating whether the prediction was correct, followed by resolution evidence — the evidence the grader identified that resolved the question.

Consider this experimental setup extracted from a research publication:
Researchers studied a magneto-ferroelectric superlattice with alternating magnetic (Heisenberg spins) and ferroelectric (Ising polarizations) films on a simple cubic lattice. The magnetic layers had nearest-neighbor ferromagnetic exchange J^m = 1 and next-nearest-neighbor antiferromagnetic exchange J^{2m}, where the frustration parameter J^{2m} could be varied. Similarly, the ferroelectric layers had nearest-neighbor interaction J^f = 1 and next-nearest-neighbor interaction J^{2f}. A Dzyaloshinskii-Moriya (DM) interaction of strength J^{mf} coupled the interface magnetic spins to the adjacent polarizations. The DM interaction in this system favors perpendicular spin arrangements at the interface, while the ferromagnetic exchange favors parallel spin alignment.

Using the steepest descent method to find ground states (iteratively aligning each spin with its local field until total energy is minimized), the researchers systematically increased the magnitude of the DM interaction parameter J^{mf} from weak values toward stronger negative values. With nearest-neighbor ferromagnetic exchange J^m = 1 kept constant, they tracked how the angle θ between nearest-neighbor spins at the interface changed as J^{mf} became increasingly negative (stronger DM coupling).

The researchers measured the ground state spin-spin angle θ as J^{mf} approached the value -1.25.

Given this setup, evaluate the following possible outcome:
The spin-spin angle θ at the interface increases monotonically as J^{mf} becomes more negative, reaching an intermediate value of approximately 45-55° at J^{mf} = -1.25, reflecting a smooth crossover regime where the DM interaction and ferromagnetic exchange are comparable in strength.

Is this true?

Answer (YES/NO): NO